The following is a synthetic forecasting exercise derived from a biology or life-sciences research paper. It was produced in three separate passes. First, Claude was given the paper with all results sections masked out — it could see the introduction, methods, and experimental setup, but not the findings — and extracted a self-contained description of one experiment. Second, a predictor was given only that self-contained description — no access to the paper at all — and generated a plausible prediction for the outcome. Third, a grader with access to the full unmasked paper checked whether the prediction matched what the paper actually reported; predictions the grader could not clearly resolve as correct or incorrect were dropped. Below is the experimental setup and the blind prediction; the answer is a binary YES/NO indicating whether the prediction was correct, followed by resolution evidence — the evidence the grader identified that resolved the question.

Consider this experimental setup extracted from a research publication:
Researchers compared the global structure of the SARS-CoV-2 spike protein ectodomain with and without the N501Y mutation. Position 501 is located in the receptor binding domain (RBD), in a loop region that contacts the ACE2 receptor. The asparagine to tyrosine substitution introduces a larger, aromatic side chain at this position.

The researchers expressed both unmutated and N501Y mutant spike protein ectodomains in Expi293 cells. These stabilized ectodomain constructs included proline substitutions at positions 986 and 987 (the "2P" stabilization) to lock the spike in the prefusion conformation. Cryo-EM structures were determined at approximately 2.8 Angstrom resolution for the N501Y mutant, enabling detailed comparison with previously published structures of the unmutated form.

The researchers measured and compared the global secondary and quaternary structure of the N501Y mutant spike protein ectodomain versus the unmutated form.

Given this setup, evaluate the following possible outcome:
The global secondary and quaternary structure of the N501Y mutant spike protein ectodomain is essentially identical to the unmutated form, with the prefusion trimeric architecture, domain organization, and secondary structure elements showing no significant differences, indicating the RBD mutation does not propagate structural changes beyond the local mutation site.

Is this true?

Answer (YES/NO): YES